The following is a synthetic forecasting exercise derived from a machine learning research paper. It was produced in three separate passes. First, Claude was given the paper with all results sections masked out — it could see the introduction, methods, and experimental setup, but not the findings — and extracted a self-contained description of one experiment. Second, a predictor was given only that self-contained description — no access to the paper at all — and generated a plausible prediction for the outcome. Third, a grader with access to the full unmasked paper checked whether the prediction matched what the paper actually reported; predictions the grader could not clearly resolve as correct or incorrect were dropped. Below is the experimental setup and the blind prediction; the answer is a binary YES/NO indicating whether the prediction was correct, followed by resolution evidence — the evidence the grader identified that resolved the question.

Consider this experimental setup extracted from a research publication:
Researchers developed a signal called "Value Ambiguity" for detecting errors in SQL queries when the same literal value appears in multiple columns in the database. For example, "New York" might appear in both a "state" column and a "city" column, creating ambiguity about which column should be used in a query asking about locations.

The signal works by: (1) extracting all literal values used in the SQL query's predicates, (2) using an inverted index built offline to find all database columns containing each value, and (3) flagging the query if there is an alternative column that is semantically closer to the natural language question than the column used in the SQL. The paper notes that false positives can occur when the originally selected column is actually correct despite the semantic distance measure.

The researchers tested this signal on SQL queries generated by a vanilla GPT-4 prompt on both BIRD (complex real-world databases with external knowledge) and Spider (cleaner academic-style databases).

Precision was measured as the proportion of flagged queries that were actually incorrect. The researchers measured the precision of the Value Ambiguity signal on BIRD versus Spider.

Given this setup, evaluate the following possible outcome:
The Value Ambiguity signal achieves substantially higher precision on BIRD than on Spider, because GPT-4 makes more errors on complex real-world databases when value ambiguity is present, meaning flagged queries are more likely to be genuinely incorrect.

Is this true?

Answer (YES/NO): YES